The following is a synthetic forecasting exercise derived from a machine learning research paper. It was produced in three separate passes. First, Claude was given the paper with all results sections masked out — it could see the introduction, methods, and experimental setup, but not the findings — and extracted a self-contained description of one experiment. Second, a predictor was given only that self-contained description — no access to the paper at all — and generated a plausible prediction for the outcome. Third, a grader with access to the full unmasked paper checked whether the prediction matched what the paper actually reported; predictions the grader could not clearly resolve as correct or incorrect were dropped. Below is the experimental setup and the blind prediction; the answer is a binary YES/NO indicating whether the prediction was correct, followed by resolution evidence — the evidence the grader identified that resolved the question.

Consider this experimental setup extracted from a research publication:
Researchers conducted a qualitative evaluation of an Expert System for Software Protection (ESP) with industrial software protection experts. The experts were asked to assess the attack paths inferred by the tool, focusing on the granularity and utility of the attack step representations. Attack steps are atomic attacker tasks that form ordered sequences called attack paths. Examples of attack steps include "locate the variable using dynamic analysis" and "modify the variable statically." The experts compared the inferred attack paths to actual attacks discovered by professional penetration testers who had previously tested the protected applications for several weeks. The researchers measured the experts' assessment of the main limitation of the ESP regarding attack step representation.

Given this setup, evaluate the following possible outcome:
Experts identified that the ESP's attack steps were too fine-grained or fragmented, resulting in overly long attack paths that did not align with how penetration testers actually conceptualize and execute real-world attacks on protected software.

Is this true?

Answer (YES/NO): NO